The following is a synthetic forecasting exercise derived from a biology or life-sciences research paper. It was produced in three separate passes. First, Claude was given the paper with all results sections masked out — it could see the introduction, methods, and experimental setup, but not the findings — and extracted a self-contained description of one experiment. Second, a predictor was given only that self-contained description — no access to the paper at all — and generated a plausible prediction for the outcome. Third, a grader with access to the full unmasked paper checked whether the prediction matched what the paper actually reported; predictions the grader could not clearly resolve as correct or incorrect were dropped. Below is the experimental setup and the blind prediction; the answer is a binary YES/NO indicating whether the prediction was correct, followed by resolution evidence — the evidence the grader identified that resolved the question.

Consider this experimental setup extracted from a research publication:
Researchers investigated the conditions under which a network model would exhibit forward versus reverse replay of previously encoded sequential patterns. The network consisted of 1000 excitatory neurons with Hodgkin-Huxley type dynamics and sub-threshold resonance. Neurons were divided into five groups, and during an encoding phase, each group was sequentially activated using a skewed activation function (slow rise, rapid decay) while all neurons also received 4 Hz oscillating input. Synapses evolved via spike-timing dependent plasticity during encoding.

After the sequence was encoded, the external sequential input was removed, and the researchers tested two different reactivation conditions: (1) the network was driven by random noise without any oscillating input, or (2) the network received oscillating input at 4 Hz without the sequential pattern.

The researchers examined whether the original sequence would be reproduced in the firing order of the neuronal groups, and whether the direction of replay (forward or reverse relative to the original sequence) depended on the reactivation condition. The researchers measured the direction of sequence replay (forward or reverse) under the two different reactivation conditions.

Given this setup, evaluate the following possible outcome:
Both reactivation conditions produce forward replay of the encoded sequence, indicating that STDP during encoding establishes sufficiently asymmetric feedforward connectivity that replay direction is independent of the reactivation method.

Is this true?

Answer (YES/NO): NO